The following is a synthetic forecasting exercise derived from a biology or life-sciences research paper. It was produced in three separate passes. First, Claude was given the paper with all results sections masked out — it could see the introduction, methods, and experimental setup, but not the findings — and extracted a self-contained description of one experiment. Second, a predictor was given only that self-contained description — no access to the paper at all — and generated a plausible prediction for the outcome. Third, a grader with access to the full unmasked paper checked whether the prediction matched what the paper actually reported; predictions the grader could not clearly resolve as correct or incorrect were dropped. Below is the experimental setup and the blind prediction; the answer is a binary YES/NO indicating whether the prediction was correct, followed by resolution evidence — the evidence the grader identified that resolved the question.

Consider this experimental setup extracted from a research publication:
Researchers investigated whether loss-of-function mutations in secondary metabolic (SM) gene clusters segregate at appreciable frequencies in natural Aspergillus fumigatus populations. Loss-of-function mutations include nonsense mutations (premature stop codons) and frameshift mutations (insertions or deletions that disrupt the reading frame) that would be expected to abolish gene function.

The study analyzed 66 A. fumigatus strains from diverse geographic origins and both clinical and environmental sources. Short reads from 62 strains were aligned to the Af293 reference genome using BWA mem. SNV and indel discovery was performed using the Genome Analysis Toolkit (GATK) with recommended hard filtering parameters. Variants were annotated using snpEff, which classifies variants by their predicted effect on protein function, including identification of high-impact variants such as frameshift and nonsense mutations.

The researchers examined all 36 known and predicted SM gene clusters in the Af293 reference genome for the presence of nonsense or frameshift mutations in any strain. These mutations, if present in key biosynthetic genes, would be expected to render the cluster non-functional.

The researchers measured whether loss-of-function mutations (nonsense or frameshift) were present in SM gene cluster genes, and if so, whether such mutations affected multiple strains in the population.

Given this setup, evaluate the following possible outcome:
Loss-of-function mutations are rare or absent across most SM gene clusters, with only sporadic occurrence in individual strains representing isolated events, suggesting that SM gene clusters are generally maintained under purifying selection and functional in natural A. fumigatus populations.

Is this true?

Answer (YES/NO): NO